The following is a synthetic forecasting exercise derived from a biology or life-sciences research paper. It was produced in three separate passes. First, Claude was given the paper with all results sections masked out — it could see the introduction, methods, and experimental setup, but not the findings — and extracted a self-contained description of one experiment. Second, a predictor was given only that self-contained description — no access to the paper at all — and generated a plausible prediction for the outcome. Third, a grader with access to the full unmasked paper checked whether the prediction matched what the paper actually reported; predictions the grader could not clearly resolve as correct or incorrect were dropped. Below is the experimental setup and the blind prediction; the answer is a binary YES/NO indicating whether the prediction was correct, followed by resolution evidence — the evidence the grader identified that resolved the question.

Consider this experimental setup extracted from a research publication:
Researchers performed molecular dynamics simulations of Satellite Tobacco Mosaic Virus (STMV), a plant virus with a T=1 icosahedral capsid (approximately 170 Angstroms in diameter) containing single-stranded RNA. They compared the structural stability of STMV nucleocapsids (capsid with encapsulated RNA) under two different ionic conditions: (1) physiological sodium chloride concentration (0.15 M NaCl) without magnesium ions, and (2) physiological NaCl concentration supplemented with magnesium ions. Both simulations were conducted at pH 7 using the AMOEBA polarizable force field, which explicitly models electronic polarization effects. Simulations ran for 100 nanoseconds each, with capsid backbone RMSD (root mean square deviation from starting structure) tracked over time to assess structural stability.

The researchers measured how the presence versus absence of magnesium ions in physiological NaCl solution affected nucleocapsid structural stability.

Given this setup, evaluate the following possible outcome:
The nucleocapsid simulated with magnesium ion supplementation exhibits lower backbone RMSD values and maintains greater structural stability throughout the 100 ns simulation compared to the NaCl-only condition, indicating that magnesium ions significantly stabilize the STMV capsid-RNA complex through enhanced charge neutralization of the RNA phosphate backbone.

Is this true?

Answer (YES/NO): YES